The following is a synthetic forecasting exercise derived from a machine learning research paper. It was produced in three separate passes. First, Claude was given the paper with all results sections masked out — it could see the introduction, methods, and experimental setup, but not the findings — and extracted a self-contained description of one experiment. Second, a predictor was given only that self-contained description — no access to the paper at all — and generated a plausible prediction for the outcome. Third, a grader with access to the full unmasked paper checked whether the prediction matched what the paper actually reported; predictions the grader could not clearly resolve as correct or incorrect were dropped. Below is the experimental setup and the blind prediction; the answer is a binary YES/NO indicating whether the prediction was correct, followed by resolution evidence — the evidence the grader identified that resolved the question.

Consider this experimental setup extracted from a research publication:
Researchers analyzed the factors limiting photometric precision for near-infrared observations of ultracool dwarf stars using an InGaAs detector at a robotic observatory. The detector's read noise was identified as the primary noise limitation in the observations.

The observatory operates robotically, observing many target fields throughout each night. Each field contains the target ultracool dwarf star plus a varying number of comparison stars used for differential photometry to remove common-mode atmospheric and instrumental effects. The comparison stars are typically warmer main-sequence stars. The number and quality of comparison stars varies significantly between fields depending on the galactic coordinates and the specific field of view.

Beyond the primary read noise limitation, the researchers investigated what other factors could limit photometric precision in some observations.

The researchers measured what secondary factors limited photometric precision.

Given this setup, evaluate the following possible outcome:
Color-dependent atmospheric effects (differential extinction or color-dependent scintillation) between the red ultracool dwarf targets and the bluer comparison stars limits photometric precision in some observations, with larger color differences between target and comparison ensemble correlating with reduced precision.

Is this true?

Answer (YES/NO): NO